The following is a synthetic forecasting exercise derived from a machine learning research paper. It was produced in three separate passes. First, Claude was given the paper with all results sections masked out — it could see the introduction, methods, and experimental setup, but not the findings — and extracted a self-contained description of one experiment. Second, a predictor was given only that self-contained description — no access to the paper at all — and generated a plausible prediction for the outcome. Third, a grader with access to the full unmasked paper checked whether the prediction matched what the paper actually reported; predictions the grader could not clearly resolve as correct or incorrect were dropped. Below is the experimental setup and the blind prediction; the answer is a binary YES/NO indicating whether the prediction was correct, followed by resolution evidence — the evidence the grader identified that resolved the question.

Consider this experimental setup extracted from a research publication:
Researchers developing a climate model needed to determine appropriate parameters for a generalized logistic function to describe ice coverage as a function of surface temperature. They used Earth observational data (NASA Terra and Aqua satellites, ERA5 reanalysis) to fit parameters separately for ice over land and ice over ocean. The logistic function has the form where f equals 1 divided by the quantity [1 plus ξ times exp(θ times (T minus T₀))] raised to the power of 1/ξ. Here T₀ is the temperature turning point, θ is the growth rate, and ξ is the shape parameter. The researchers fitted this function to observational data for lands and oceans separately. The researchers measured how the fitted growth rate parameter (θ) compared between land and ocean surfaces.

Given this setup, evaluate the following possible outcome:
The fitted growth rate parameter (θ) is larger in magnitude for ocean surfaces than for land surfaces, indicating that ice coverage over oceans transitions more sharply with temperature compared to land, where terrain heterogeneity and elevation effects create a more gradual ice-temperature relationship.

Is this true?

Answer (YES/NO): YES